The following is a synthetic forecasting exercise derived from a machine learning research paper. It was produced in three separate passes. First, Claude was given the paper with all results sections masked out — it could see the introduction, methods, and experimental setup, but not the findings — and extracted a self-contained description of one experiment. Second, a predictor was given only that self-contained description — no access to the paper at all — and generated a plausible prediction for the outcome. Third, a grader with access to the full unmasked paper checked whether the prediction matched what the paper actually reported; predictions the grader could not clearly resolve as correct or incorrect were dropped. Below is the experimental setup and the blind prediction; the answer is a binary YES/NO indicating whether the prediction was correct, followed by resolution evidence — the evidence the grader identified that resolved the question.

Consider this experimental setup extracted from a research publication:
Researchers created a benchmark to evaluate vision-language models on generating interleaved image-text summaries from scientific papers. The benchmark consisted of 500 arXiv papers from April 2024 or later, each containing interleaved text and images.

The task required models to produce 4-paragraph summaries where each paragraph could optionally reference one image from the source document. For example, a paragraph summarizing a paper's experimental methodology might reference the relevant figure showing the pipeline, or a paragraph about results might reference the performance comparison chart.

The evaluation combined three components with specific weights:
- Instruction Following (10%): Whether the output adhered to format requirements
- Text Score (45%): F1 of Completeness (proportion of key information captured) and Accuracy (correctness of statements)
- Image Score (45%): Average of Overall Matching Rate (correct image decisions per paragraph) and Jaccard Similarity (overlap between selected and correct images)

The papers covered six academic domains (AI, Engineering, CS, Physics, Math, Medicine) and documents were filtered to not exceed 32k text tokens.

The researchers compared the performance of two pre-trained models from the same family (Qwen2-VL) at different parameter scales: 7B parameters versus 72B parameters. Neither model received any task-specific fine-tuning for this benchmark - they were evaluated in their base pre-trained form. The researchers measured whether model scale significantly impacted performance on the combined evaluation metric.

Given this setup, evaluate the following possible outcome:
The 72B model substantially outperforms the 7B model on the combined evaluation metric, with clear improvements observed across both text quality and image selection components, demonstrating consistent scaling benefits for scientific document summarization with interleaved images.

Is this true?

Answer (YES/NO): NO